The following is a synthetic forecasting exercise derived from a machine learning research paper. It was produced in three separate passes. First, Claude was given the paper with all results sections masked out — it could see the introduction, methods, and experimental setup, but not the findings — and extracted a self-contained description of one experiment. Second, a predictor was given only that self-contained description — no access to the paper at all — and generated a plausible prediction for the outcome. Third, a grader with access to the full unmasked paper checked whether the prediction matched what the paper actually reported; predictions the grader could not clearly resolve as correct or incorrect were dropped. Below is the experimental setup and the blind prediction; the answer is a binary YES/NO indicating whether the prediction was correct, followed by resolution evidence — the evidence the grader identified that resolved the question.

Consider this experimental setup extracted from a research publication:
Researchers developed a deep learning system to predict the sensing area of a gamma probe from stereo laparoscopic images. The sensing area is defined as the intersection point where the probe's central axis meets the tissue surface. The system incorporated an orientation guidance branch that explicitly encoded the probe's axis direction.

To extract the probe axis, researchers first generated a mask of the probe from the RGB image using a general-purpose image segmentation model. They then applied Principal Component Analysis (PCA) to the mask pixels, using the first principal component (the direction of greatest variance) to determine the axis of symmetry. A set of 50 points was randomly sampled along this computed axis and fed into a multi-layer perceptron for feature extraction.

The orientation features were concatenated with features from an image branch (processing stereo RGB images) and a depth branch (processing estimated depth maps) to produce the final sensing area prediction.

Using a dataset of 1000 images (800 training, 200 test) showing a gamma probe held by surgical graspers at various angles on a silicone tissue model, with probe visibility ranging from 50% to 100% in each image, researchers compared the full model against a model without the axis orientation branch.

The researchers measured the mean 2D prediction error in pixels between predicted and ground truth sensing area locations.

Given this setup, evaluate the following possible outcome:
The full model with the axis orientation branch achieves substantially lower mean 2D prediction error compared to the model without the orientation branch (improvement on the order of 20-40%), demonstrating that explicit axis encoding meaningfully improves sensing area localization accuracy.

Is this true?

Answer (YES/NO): NO